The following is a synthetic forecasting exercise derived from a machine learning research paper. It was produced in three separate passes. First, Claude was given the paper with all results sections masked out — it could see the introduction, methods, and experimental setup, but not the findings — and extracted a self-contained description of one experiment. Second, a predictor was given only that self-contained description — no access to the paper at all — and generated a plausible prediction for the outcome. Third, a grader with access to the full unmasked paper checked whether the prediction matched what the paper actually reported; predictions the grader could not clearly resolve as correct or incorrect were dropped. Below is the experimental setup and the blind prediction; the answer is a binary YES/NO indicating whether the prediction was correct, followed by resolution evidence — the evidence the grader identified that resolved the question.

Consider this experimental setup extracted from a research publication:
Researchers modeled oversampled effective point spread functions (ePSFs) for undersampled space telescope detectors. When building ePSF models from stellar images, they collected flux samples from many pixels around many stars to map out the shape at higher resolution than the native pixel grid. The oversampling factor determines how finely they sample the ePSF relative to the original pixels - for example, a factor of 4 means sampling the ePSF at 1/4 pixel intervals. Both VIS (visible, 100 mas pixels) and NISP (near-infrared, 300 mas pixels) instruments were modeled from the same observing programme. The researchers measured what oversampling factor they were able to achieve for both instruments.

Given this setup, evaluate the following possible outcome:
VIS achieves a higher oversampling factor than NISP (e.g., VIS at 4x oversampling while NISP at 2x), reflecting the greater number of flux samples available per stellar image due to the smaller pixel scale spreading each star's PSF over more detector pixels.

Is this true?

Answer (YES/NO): NO